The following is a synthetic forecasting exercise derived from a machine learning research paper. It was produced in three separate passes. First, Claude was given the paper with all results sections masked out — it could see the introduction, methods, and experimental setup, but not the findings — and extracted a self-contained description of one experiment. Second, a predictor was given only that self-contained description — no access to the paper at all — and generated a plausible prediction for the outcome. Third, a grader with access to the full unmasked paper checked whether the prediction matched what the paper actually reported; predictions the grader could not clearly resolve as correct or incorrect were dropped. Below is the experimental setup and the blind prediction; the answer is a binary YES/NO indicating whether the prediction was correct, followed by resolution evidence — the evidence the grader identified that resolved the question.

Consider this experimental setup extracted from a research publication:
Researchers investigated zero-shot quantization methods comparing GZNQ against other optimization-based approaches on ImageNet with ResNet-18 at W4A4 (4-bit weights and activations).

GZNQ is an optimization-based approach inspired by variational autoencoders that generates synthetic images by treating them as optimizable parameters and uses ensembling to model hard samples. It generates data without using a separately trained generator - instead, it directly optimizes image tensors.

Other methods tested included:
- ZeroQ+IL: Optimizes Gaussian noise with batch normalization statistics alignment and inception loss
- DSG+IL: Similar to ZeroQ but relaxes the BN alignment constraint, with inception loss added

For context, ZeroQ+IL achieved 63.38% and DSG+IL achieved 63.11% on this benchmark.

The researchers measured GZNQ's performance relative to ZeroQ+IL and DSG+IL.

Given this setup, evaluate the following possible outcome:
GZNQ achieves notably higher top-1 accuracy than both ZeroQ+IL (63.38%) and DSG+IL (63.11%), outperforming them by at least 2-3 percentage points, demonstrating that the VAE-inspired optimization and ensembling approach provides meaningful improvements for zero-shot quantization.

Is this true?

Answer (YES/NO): NO